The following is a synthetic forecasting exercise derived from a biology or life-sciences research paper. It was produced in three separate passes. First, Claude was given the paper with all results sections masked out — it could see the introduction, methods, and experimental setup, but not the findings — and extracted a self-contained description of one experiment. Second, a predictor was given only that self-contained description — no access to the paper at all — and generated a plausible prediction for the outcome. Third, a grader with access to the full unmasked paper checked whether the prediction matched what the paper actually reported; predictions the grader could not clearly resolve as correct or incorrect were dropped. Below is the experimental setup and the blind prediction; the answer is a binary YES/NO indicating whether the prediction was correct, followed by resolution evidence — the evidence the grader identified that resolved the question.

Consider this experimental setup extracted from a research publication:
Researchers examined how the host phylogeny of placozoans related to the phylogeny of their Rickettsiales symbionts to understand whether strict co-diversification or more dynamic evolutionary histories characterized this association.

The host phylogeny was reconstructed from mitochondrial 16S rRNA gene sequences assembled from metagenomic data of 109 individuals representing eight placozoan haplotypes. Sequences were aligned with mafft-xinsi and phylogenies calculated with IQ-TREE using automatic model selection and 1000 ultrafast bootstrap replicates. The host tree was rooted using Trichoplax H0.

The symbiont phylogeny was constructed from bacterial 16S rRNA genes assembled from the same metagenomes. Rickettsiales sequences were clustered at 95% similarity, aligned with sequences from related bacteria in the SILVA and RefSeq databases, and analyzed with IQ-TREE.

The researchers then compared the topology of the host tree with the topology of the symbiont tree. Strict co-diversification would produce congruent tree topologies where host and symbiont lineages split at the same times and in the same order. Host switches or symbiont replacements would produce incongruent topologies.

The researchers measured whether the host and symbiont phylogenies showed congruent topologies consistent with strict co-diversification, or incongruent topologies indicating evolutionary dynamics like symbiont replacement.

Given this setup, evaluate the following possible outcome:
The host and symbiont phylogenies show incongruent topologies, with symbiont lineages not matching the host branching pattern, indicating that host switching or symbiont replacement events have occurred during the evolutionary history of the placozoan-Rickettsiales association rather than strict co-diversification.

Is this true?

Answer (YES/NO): YES